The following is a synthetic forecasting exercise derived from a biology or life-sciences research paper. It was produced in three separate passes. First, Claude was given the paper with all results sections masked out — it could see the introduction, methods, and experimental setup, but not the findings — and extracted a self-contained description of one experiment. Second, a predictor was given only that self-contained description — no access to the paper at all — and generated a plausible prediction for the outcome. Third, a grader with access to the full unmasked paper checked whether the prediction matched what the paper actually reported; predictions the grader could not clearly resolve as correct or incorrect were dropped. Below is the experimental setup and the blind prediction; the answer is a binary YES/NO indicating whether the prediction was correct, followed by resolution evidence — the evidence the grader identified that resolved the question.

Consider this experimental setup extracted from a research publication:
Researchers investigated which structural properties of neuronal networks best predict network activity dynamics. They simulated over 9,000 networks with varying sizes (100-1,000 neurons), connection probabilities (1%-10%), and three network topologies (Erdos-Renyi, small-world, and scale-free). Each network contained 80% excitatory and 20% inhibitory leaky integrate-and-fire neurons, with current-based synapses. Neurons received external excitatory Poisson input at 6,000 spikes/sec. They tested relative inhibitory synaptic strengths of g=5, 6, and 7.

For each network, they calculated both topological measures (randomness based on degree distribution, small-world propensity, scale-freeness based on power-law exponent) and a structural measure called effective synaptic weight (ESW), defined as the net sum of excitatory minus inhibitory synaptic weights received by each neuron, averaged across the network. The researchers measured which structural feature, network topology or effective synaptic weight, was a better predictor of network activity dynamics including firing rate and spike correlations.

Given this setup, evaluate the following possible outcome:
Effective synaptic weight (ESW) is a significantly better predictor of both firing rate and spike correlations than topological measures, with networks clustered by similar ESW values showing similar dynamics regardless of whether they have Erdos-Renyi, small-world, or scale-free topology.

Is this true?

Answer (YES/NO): NO